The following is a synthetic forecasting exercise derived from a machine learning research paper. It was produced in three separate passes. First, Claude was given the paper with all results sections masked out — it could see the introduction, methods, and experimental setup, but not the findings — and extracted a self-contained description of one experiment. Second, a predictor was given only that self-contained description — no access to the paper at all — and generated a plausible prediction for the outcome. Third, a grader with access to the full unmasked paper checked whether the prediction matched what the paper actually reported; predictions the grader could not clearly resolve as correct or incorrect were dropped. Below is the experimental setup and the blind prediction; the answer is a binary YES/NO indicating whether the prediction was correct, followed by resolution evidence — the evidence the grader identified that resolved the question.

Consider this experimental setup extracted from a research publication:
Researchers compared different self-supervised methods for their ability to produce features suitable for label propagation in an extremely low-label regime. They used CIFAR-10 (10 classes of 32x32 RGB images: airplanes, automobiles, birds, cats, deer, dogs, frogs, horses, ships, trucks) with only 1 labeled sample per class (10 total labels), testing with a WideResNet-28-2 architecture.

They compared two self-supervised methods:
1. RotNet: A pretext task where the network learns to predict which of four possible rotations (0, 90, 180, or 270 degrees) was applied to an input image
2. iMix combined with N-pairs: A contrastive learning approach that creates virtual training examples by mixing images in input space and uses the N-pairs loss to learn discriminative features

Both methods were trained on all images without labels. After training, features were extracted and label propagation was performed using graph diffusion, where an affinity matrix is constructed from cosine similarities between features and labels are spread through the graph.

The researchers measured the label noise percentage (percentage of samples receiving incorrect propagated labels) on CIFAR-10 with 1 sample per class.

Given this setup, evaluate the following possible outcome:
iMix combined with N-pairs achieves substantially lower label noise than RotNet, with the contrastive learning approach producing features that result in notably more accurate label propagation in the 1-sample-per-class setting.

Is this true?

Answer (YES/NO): YES